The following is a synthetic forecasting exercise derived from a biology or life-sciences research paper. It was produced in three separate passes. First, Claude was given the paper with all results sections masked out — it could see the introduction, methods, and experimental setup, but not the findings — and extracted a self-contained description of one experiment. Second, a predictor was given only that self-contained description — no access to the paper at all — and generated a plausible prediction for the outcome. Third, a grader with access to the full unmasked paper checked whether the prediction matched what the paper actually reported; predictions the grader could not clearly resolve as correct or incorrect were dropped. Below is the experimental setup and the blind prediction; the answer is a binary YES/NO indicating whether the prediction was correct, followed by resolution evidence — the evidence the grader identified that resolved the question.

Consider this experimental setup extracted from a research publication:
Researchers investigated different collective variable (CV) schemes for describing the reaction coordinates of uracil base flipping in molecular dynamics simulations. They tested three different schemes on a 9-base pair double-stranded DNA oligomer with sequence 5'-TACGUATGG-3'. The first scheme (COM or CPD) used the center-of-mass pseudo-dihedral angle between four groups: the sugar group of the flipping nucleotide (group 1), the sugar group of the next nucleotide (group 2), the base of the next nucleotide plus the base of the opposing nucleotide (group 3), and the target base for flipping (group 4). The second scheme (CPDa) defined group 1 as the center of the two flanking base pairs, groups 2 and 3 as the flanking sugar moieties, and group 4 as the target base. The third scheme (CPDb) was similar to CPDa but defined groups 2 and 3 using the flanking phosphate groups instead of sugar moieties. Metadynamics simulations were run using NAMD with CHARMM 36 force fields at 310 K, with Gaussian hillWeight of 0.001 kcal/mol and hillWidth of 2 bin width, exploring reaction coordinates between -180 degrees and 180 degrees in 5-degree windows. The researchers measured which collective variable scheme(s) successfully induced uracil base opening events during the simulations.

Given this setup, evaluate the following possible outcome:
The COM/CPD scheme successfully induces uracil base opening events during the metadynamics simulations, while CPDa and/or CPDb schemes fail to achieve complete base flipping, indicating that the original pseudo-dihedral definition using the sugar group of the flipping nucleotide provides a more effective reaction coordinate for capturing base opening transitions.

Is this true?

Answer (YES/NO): NO